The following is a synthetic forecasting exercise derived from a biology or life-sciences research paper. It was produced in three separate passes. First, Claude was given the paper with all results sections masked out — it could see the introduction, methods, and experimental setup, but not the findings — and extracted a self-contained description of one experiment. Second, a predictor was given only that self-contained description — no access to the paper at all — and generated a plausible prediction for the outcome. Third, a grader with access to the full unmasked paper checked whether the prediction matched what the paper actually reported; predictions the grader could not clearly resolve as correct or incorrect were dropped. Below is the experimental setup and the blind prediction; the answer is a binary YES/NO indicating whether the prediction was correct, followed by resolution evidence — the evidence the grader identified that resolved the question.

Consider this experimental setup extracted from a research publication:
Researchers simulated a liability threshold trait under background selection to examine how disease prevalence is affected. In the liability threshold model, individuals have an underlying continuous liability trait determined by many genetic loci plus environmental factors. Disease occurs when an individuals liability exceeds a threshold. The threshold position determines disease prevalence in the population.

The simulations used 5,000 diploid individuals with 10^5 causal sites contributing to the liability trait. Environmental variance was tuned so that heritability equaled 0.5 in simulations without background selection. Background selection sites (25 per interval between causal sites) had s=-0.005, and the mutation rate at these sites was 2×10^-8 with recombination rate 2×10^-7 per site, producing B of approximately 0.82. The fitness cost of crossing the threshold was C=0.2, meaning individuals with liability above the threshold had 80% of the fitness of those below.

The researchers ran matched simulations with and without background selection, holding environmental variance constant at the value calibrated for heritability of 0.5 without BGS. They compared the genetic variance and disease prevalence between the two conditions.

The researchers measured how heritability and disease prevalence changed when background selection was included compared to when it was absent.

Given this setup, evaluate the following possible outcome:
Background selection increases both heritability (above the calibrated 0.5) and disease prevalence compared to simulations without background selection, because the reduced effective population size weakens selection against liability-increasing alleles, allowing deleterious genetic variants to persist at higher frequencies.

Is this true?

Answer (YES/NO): NO